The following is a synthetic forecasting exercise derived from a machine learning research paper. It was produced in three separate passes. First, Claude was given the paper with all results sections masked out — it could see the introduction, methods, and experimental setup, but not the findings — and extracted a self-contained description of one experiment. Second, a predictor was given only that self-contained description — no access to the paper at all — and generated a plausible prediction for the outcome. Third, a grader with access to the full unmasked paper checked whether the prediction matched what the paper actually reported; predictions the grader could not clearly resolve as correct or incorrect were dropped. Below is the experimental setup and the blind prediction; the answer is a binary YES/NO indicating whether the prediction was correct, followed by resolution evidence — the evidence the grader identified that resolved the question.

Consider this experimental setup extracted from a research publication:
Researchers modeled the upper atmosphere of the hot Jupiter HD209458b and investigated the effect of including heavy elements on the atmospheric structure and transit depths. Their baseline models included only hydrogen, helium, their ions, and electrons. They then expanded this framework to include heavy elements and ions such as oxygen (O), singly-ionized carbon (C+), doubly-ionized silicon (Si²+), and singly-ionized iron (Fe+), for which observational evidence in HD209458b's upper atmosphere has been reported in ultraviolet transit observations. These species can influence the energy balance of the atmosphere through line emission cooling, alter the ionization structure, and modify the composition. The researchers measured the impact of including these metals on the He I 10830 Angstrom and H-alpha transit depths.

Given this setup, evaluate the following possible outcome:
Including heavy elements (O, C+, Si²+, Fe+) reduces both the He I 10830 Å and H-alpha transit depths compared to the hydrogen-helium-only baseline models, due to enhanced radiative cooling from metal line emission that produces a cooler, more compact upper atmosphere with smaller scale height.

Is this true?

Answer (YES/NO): NO